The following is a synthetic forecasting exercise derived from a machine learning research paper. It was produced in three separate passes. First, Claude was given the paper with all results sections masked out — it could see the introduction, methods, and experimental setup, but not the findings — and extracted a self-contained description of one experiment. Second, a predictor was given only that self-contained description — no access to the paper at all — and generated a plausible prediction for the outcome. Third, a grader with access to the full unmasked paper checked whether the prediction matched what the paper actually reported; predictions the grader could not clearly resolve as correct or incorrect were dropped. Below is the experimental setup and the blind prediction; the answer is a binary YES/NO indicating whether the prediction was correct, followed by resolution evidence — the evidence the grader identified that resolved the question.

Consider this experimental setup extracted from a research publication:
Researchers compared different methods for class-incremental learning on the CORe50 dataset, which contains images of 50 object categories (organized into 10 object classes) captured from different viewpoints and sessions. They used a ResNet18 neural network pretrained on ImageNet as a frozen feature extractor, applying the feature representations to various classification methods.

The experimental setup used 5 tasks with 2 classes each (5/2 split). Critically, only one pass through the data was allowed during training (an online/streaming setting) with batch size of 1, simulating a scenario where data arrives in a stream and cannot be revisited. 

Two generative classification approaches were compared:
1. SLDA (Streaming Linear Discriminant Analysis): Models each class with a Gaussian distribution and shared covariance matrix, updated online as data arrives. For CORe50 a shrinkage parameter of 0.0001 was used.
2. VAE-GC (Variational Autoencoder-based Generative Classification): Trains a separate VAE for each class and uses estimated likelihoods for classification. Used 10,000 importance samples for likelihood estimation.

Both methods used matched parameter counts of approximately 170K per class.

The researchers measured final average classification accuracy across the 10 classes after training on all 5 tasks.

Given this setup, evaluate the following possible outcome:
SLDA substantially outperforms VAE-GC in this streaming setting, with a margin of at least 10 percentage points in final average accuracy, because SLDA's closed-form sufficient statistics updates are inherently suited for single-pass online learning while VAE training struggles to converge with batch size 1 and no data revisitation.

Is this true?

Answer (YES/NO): NO